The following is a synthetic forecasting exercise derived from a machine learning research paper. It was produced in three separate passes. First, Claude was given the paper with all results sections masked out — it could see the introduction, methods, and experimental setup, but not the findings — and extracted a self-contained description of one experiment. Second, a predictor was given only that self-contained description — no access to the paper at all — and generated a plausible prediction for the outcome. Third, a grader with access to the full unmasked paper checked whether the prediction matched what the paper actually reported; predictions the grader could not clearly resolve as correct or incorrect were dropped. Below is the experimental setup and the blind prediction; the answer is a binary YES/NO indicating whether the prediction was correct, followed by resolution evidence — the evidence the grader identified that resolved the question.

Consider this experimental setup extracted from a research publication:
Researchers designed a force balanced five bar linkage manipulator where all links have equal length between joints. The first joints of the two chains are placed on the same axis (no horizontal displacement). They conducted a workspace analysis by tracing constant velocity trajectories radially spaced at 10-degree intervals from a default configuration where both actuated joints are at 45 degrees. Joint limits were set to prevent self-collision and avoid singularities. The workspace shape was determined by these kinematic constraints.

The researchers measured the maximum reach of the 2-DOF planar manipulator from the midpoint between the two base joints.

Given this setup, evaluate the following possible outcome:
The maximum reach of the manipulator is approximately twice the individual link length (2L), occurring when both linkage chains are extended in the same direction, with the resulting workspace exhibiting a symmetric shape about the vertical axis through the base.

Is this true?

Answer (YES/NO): NO